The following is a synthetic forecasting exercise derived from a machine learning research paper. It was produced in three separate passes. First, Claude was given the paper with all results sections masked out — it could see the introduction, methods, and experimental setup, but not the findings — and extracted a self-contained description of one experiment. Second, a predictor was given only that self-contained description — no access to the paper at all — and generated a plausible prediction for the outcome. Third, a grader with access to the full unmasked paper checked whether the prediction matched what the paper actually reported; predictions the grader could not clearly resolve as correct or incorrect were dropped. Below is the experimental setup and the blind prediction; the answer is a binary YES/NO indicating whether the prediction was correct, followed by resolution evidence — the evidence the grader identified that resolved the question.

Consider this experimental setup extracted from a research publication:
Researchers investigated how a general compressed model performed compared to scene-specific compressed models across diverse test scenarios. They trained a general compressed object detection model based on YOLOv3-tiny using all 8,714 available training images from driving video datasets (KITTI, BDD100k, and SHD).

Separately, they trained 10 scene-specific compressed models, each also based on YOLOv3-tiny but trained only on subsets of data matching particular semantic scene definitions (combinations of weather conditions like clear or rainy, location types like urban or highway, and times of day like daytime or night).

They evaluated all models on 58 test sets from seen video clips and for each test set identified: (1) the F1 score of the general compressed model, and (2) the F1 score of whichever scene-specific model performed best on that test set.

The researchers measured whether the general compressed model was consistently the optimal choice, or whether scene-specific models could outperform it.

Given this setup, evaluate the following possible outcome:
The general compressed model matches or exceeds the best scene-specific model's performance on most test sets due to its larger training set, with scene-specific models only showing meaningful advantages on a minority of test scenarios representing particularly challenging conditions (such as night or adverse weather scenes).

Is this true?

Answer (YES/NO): NO